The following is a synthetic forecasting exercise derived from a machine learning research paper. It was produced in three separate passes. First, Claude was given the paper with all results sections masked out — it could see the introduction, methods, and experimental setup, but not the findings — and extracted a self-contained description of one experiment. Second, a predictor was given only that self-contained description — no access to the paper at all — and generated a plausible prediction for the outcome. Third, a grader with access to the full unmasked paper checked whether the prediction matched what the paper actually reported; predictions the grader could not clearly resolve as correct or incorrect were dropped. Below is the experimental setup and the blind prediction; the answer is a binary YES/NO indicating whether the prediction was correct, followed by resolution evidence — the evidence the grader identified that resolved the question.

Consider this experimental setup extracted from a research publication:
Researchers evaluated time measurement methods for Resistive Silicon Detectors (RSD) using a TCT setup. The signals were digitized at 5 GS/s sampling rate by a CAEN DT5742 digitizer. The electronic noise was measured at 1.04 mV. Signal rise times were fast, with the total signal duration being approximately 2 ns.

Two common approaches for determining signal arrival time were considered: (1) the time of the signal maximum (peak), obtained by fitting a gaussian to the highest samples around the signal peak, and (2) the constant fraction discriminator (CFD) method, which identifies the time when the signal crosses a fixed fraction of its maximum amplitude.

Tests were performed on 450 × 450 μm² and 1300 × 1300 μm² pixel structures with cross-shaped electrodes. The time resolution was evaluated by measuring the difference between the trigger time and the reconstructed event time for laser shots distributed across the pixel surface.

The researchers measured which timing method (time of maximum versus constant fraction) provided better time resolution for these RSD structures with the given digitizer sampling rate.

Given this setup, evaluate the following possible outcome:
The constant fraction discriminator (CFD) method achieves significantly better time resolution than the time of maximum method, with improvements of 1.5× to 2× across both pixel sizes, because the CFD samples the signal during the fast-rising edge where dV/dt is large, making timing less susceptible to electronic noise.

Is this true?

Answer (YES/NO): NO